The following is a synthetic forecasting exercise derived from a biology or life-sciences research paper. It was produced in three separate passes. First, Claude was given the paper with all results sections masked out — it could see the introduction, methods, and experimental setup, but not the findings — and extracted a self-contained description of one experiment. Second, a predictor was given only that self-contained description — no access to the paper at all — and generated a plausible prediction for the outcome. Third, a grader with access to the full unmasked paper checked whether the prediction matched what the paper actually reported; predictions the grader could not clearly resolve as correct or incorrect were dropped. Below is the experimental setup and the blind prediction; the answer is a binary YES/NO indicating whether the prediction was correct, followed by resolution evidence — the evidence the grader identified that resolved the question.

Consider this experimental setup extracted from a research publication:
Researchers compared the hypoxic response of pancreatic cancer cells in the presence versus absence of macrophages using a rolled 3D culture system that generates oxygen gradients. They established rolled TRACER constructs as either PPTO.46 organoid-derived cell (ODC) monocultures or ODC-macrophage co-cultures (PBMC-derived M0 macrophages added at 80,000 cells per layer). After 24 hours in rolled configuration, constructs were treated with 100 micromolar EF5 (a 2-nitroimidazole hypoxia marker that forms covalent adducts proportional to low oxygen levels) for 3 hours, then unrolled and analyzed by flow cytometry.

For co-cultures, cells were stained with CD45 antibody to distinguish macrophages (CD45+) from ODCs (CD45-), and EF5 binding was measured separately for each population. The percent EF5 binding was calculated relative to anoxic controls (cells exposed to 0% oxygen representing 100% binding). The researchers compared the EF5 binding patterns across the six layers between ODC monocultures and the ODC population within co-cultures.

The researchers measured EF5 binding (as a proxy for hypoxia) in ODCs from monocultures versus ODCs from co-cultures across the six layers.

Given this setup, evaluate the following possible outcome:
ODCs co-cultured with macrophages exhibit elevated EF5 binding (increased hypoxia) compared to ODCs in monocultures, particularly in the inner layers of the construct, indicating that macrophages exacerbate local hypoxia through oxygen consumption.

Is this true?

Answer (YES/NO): NO